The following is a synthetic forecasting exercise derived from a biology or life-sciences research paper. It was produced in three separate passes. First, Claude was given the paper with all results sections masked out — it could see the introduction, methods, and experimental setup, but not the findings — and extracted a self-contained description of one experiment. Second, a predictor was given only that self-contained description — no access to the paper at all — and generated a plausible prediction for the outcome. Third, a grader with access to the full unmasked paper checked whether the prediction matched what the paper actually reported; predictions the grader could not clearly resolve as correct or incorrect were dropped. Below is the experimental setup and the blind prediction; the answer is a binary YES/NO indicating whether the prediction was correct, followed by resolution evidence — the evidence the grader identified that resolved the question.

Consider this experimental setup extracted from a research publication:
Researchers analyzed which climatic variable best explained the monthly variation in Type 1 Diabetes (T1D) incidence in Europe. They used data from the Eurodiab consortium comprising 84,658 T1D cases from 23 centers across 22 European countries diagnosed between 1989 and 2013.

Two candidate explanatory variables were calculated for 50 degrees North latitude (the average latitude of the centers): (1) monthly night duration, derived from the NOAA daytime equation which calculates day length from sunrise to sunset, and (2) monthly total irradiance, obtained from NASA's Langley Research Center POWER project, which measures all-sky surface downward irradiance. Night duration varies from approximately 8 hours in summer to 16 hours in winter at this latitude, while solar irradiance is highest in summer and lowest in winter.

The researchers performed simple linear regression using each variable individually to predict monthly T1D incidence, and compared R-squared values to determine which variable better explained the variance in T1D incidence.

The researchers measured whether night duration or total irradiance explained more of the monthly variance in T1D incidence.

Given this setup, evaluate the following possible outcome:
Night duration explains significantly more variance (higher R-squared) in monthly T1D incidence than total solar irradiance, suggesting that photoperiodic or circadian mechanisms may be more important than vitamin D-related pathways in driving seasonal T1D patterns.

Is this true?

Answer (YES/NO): YES